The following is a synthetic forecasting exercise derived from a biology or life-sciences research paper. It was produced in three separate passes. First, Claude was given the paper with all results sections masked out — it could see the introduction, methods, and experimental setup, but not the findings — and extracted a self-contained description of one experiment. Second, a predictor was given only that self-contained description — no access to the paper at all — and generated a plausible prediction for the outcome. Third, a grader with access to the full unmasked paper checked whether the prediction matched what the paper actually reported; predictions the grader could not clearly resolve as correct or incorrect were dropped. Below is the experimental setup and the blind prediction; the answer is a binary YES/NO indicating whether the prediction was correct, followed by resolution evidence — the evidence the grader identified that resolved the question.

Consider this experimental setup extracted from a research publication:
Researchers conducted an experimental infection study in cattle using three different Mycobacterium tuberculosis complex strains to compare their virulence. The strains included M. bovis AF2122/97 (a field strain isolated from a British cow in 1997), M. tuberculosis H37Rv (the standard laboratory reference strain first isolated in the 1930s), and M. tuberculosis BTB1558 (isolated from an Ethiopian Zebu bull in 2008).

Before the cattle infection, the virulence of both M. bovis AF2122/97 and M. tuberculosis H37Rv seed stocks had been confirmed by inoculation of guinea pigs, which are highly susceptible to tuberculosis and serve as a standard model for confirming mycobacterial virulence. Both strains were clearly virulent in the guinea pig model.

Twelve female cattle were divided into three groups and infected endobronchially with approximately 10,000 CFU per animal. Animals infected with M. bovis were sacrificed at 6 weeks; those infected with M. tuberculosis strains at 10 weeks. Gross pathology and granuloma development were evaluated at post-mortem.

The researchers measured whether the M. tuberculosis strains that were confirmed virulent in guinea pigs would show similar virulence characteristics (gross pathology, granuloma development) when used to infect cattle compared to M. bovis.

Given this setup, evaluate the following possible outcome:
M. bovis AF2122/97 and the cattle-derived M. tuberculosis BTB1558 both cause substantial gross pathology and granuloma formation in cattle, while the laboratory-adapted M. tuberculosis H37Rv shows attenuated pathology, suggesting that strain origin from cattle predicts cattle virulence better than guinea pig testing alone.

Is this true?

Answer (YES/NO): NO